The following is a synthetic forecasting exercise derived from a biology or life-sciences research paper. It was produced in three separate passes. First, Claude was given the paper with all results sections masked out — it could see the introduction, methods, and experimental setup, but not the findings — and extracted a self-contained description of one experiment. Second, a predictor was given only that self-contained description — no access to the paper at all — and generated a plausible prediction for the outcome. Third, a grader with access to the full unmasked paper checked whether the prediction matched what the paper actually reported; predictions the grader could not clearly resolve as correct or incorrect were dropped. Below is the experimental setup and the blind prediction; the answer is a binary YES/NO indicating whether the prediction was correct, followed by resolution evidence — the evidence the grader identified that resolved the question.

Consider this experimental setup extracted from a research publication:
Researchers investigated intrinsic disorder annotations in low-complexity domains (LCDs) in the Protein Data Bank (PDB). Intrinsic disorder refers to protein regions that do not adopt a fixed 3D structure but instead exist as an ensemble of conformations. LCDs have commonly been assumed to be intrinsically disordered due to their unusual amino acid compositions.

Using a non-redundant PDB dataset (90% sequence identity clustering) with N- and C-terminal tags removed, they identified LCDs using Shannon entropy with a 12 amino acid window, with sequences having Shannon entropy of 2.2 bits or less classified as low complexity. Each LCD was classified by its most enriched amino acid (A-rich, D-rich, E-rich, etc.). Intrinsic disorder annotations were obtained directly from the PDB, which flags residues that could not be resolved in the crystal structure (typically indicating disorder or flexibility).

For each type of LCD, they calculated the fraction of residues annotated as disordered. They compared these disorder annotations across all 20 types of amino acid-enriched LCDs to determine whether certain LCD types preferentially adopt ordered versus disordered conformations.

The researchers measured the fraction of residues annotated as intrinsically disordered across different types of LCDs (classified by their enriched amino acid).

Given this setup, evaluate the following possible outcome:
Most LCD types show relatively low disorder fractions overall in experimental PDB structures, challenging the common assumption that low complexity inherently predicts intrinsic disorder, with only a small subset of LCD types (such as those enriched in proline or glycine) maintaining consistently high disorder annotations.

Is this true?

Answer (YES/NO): NO